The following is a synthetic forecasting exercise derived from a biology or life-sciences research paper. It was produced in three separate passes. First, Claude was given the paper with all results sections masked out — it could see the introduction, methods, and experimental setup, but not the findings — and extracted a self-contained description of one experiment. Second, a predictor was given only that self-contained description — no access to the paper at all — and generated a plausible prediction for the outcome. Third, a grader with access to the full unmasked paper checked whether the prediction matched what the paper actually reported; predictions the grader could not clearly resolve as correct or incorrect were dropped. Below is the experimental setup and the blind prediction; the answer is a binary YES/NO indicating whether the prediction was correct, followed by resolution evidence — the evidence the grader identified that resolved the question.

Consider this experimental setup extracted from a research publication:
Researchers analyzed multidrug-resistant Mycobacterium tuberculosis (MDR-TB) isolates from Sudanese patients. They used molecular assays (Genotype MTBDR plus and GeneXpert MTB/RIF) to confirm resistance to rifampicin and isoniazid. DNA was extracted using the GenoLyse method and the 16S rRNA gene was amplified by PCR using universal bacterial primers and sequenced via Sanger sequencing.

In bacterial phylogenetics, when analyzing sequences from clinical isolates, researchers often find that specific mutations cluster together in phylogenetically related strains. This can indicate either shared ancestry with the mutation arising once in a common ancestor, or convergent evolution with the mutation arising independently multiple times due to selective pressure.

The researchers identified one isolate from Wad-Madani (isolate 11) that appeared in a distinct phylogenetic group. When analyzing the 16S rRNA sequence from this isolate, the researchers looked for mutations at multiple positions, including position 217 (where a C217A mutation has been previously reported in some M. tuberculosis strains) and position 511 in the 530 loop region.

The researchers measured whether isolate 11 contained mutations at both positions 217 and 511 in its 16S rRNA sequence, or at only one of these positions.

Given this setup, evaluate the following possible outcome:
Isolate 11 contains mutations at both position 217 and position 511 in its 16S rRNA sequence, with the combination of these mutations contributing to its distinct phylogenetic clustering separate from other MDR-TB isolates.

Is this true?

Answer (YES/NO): NO